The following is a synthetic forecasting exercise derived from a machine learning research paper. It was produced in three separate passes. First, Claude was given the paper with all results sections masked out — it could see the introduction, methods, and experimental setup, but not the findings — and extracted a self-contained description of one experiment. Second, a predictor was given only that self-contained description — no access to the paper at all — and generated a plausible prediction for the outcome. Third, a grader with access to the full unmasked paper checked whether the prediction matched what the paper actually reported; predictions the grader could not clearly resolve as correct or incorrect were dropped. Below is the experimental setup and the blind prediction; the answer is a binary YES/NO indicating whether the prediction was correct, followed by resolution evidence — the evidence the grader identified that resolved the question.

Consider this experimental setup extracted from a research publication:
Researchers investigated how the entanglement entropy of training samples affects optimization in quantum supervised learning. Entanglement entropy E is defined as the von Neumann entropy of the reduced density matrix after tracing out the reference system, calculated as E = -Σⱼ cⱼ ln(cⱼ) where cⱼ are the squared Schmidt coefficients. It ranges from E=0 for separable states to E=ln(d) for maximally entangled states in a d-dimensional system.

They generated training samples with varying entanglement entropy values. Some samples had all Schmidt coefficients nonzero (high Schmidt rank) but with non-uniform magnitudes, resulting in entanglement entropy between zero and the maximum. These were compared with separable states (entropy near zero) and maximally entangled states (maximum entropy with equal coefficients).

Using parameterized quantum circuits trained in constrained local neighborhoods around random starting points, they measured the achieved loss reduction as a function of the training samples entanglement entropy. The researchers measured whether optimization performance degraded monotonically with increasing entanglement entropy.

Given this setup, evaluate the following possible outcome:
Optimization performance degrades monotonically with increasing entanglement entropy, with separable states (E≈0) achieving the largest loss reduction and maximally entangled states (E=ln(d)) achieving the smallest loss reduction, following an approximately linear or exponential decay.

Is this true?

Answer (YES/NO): YES